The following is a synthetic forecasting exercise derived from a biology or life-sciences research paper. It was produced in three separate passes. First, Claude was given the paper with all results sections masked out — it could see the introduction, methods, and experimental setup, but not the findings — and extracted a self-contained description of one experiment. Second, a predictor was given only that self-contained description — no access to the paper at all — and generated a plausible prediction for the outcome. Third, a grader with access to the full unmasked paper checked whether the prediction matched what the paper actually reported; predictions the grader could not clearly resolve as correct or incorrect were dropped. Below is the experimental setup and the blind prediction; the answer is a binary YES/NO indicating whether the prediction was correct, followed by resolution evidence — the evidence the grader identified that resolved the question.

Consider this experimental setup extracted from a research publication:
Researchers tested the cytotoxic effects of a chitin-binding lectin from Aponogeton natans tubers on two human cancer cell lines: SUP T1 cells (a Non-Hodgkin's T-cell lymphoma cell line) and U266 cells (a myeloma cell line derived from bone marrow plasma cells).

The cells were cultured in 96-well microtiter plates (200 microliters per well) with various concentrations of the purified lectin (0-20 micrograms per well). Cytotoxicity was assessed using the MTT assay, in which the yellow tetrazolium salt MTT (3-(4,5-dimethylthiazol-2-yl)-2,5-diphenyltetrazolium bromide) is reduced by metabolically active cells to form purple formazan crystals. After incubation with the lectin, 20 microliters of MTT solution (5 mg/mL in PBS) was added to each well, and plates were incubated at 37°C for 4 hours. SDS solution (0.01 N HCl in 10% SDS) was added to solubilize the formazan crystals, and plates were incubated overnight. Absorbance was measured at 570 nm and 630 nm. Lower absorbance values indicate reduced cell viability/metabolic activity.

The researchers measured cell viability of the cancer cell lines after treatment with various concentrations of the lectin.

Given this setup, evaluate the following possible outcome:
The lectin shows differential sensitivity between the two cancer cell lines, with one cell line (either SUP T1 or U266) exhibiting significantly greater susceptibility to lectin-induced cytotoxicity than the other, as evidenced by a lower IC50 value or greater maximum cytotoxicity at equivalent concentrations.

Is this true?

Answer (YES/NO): YES